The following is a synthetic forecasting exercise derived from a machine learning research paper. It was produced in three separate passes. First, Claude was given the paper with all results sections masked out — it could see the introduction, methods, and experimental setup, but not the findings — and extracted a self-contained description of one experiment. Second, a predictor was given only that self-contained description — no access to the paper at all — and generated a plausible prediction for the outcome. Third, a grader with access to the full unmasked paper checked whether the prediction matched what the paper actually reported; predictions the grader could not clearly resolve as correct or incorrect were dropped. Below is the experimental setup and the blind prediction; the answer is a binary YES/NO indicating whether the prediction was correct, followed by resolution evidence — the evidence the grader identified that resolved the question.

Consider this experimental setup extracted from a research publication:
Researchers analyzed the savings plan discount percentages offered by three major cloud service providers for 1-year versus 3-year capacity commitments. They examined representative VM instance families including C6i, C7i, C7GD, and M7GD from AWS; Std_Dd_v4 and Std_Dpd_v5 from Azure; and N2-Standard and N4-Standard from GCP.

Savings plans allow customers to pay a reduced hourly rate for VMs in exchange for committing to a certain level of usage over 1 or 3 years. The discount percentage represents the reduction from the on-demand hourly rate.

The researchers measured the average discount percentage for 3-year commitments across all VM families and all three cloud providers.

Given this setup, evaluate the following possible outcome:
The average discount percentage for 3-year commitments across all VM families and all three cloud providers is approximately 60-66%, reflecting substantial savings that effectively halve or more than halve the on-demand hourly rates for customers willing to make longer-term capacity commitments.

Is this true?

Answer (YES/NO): NO